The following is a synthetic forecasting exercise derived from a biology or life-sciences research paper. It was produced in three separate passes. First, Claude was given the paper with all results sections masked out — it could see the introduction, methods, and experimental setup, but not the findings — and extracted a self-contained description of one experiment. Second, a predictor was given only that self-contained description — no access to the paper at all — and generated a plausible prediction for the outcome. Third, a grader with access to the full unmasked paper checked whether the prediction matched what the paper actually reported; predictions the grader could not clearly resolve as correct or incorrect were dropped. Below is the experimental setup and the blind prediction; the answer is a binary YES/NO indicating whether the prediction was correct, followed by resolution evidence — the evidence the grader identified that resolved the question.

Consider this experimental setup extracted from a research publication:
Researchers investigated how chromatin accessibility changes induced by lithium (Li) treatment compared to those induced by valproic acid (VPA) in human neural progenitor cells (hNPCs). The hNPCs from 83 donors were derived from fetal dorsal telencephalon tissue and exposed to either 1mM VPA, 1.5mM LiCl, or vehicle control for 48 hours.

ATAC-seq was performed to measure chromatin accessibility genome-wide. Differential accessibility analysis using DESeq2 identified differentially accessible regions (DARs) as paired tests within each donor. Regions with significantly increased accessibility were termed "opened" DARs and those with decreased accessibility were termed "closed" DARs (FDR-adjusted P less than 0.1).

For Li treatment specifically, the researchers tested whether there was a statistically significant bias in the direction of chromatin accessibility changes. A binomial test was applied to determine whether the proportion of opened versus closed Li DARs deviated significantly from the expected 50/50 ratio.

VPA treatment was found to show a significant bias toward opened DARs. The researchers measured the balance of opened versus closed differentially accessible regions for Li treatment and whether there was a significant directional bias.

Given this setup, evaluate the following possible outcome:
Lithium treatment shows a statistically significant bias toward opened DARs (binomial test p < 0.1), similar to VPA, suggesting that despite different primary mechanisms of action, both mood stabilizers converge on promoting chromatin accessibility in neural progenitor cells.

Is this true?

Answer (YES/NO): NO